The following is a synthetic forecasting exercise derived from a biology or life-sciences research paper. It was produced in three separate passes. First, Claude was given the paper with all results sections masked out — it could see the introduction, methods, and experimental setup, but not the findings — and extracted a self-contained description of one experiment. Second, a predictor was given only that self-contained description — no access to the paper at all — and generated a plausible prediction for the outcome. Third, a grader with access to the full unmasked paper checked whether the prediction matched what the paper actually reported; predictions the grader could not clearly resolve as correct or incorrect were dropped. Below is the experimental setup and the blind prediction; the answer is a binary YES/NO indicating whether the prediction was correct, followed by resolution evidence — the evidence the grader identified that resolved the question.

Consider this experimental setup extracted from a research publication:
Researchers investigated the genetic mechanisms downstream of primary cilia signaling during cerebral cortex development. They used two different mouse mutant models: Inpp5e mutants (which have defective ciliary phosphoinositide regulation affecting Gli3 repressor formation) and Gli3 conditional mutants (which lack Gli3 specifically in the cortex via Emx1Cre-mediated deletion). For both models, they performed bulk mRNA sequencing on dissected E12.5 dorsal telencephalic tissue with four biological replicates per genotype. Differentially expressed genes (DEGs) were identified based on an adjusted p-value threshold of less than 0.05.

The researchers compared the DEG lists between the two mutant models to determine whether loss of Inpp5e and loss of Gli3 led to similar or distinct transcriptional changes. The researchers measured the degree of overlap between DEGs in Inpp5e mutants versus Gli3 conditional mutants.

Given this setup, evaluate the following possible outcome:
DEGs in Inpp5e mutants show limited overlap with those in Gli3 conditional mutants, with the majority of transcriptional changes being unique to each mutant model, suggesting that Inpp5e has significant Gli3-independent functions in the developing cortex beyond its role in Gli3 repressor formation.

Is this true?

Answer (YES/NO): NO